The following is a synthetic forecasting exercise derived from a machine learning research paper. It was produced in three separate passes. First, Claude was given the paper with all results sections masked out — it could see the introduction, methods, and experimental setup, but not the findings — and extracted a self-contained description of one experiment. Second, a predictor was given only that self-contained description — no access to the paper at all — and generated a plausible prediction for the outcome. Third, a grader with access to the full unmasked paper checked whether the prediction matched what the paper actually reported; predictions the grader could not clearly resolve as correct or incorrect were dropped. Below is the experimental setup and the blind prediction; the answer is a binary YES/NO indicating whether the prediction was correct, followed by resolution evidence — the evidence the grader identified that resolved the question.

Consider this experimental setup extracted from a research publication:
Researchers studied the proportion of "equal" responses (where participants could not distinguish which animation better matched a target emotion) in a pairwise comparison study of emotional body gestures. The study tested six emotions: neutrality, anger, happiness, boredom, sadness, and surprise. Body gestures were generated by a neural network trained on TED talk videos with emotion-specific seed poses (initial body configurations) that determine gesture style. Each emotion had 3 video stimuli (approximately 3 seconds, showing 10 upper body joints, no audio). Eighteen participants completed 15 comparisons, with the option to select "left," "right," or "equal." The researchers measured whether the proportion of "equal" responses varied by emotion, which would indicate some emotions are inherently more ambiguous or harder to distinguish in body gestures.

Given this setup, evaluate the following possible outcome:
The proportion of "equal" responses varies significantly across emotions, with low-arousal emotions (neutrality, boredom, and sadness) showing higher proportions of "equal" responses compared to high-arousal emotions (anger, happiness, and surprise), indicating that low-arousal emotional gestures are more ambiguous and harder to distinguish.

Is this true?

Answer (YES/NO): NO